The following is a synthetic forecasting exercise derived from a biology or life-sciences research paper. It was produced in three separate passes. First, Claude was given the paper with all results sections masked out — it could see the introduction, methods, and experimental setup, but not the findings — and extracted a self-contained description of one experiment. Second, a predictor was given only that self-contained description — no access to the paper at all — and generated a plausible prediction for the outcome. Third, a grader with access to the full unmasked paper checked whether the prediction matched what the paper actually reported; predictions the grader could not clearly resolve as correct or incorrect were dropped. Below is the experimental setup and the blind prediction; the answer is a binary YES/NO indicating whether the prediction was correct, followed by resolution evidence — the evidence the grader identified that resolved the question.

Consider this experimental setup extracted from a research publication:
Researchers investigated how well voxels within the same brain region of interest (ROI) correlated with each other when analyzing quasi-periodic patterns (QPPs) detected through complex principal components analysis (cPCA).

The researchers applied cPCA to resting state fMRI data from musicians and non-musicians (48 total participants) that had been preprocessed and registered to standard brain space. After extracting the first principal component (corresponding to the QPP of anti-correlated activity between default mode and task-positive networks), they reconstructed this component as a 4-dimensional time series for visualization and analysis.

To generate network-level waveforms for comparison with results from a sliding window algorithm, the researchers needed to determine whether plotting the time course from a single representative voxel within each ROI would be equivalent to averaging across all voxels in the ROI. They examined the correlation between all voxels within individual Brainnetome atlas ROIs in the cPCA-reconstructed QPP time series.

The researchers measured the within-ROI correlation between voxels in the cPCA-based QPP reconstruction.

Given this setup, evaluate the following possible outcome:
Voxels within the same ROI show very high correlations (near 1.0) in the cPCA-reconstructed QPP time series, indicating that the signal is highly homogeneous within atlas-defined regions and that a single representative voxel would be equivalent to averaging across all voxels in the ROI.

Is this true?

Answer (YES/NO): YES